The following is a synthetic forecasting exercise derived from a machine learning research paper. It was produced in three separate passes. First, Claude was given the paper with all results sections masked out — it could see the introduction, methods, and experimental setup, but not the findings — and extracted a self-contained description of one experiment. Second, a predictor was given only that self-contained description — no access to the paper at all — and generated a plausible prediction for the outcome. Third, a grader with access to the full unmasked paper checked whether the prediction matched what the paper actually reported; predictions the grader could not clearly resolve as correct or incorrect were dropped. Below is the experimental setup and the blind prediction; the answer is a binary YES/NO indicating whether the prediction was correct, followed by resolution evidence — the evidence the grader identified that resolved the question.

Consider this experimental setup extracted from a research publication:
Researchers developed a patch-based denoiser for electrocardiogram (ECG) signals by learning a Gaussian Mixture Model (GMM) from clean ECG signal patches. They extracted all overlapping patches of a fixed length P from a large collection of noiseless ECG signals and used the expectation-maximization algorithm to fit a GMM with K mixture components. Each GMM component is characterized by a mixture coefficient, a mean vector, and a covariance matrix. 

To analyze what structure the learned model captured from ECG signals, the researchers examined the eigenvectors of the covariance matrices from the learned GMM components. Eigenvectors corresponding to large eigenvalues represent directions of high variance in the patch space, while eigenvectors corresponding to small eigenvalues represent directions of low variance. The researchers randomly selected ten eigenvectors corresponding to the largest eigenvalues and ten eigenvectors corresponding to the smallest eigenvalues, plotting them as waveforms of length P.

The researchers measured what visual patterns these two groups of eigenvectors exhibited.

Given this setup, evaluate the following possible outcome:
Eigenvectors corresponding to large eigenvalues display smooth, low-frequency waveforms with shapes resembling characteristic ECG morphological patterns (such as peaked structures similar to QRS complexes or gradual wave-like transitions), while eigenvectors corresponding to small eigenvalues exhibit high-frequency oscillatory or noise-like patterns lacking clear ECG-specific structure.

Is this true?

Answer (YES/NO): NO